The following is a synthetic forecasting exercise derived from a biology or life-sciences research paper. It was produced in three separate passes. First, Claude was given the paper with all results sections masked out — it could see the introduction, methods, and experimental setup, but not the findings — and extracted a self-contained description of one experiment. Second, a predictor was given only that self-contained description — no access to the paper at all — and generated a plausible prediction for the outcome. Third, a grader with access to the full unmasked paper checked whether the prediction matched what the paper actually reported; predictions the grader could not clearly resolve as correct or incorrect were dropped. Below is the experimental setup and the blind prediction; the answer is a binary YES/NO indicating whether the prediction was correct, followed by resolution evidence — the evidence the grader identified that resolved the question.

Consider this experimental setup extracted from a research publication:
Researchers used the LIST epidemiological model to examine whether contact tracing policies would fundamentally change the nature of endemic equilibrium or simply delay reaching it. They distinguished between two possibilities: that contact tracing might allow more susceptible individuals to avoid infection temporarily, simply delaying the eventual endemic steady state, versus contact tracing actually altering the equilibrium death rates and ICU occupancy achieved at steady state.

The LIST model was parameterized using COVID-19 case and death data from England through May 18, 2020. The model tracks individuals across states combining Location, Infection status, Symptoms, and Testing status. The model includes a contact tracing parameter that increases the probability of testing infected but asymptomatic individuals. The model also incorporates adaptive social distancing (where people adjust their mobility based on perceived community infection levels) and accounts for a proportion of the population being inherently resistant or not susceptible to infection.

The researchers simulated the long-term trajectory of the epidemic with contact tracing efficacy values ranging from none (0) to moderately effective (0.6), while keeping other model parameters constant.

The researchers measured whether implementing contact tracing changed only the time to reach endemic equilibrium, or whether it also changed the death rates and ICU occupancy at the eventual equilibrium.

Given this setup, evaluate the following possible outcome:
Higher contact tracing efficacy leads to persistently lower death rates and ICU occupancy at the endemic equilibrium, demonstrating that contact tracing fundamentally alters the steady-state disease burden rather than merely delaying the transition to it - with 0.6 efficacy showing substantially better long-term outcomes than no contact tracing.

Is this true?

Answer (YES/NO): YES